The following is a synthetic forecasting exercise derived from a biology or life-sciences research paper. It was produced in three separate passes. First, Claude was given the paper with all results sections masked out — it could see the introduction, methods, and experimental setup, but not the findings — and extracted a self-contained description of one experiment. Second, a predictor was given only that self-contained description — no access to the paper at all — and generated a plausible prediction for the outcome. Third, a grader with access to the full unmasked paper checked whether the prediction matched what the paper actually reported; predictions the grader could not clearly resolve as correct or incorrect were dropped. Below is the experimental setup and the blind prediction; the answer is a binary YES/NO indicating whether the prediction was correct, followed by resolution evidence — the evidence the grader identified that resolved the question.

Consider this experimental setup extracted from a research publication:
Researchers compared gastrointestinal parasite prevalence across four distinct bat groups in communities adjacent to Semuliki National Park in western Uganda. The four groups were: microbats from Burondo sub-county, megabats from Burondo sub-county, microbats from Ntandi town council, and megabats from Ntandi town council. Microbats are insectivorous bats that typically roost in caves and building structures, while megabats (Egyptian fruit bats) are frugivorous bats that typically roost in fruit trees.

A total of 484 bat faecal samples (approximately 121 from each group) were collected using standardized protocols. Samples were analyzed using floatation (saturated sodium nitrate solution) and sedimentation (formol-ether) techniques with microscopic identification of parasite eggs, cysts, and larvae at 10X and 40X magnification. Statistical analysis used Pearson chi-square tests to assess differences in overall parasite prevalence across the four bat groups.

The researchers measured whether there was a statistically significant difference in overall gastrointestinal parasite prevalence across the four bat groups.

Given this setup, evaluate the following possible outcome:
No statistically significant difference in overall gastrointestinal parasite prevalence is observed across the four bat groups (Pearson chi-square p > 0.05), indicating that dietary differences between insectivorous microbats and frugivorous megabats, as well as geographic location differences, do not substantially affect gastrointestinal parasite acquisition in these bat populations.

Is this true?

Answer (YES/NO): NO